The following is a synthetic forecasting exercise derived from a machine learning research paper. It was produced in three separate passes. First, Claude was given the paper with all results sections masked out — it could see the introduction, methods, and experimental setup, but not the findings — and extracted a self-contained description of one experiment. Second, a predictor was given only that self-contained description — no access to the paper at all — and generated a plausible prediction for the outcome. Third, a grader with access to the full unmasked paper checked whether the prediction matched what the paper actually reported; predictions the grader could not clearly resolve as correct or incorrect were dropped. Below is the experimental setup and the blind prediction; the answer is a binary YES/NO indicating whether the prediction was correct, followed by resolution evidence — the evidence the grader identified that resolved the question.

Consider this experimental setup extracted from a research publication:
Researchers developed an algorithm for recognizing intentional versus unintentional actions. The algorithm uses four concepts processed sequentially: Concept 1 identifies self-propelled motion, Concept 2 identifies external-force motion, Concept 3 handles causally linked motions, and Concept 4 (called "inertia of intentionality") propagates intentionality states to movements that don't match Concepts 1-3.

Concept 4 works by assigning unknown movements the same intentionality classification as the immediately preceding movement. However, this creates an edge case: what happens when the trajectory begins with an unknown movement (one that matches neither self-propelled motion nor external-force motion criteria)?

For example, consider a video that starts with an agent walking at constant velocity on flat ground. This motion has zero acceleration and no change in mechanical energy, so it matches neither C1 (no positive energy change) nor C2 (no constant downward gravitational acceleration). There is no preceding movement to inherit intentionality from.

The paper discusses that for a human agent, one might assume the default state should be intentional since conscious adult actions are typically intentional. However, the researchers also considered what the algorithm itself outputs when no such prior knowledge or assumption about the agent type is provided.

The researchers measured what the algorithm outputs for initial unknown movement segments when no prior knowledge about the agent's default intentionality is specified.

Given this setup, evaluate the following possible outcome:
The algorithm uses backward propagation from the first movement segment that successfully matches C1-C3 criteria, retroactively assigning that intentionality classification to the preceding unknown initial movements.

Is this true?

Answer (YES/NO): NO